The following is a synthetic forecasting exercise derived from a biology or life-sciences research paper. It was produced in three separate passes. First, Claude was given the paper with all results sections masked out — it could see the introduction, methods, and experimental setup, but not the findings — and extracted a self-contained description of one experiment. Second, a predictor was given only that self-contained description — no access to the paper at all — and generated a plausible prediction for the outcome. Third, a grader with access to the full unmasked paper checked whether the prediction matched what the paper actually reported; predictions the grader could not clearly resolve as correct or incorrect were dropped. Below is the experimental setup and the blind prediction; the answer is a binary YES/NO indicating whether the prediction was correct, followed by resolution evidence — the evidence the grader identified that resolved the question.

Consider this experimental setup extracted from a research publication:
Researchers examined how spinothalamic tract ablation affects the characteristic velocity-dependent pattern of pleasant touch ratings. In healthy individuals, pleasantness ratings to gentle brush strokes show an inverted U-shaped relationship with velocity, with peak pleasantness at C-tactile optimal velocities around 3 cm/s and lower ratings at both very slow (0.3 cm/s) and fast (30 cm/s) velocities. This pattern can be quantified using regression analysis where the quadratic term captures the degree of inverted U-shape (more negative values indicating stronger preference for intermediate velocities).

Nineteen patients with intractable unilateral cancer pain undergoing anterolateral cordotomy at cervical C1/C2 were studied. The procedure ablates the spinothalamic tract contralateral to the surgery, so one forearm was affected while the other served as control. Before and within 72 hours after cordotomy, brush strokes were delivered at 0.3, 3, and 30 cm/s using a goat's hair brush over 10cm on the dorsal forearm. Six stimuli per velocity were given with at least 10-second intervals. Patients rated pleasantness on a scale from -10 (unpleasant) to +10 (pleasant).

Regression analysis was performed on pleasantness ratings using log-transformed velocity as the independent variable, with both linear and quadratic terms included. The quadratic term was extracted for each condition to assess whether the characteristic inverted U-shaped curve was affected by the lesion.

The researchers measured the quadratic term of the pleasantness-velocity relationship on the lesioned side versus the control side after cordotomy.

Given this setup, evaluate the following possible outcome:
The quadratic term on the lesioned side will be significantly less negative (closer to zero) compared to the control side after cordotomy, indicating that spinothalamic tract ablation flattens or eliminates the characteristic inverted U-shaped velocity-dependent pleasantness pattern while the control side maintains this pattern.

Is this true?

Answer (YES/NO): NO